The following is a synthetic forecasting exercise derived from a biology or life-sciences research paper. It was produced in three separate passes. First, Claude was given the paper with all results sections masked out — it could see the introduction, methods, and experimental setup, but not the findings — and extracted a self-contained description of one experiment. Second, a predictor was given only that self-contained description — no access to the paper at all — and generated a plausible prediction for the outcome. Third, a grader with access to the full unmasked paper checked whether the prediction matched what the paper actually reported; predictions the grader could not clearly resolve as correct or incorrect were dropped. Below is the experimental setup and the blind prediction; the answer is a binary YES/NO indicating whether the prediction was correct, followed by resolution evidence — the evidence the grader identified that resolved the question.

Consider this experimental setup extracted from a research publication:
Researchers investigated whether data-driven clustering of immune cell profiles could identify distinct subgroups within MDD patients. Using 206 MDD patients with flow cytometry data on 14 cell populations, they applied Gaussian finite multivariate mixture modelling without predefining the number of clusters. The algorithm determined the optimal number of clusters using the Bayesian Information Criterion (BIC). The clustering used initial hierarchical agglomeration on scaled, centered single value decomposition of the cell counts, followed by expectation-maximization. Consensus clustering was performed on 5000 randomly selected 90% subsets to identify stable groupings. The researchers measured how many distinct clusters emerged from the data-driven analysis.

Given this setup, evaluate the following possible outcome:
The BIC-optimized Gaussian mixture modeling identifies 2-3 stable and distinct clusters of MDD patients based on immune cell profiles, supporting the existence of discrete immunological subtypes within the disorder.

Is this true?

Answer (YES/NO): NO